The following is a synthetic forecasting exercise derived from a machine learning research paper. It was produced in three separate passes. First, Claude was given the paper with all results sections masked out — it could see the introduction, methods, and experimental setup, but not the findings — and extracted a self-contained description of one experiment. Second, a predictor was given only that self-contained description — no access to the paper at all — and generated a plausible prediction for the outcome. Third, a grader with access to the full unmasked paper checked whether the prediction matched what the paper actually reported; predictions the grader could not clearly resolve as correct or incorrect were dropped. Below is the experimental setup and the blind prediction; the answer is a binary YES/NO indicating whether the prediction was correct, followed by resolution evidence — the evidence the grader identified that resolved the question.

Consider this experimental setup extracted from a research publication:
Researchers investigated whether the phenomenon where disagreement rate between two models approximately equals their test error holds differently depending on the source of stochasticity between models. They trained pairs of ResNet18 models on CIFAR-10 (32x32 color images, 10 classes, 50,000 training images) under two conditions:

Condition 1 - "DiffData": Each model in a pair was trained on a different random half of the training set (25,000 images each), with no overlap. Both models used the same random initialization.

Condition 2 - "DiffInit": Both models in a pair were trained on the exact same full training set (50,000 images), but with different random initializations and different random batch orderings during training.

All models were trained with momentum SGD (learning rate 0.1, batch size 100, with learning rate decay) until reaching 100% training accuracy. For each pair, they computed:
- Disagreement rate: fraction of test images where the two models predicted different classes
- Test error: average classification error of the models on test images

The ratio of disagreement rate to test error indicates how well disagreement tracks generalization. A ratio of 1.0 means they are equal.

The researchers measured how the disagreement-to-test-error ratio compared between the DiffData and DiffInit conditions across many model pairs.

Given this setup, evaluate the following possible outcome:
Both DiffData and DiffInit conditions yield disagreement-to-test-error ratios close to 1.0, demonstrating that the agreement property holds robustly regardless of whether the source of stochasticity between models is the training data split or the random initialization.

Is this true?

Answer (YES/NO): YES